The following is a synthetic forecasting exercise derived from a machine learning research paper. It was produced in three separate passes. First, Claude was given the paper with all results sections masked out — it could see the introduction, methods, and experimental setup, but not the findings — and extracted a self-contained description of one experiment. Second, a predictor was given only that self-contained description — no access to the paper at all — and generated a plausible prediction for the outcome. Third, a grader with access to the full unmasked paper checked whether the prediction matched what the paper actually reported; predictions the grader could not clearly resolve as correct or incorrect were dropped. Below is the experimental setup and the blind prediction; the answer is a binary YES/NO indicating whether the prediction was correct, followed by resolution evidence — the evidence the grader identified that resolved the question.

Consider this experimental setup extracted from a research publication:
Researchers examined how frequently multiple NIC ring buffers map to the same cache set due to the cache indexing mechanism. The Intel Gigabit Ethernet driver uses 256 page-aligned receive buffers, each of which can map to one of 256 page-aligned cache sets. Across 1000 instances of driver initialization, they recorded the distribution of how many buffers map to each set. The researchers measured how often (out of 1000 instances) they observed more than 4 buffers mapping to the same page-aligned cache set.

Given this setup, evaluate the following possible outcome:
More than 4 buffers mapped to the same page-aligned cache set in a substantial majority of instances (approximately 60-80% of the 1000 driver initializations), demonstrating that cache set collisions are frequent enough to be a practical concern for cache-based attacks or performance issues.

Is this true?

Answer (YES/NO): NO